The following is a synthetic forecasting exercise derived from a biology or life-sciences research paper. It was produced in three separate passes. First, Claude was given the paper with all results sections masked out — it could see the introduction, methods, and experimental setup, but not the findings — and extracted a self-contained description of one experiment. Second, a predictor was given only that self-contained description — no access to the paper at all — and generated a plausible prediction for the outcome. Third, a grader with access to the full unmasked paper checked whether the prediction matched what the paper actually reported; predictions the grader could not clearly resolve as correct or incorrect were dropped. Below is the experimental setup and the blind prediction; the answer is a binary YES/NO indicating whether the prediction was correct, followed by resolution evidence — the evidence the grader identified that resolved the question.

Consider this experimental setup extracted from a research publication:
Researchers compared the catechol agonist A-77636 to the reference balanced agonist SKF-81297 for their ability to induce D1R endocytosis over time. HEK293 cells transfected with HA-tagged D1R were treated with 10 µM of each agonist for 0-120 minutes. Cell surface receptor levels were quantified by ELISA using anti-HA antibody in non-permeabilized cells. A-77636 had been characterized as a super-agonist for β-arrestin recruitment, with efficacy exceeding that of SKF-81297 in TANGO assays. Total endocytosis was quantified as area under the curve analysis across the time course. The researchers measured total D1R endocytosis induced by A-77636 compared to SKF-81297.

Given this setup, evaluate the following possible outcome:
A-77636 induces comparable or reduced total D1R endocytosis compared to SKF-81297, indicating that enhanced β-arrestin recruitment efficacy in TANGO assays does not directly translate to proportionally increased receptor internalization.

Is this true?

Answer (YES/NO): NO